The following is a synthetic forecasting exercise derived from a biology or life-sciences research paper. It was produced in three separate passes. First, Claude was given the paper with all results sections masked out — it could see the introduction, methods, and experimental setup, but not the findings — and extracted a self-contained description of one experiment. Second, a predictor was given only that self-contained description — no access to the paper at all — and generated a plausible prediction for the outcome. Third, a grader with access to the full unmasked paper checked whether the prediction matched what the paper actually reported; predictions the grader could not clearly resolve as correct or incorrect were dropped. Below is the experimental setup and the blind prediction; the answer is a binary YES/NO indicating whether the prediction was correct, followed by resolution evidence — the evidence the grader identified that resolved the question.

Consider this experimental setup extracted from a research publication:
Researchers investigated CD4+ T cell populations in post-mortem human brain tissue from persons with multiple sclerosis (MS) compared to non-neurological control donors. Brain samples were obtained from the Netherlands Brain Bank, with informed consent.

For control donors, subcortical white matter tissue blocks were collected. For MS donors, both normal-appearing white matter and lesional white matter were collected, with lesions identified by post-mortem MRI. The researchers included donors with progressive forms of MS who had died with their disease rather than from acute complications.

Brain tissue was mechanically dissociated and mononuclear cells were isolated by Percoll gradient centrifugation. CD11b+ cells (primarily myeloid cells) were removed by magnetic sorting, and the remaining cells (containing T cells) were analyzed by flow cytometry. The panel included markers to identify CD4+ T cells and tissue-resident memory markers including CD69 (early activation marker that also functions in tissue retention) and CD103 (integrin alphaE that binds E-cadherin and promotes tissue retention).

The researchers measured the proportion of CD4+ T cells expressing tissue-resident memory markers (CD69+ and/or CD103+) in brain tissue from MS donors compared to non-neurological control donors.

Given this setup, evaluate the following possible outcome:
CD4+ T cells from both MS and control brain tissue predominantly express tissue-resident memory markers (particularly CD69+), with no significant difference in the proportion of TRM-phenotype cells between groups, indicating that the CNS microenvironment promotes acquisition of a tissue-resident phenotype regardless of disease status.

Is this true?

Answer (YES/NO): NO